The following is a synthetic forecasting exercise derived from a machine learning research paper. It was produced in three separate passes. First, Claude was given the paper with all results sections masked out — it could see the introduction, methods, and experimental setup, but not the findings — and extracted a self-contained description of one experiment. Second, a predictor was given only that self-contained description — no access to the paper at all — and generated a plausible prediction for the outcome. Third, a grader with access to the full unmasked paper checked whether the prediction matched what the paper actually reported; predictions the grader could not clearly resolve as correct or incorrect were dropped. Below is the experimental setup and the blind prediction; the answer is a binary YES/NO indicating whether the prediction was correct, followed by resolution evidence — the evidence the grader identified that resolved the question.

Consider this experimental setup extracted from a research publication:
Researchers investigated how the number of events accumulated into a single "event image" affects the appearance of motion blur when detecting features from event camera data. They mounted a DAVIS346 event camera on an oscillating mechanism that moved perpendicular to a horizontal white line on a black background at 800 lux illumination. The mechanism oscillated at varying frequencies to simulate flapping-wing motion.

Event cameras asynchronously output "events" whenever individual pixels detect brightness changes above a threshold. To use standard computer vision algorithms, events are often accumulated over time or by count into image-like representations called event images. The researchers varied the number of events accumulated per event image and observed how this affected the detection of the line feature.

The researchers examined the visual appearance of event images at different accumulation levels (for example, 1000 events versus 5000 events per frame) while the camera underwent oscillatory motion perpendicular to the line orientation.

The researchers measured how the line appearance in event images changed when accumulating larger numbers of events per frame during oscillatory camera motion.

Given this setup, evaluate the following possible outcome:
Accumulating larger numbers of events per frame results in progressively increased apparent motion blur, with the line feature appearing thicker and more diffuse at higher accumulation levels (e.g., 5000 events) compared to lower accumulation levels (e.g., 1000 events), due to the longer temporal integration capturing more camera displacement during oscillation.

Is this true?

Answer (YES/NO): YES